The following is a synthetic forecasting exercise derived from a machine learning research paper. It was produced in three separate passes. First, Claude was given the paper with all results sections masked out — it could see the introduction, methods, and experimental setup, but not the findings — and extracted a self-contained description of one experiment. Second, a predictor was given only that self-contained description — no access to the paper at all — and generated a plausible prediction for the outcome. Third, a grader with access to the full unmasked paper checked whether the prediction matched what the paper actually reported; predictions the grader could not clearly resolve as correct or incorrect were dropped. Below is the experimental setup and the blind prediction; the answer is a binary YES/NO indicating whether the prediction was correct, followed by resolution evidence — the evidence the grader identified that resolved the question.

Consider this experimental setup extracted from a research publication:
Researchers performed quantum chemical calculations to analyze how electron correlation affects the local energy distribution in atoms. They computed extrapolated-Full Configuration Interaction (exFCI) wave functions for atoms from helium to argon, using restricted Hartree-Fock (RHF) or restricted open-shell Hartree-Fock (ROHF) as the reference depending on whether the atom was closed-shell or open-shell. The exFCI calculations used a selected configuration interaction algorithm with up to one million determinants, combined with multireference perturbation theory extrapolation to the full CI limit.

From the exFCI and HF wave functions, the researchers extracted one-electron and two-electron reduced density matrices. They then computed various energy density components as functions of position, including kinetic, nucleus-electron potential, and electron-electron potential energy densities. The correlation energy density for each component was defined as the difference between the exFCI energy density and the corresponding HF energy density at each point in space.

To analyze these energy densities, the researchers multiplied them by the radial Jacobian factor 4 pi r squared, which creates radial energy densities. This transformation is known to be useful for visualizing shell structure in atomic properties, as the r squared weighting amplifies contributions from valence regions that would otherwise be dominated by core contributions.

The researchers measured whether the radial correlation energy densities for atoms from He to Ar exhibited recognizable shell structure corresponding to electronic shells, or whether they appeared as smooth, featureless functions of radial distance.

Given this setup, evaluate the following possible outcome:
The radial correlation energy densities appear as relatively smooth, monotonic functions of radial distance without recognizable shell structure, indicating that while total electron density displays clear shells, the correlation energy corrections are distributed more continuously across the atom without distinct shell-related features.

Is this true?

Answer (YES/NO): NO